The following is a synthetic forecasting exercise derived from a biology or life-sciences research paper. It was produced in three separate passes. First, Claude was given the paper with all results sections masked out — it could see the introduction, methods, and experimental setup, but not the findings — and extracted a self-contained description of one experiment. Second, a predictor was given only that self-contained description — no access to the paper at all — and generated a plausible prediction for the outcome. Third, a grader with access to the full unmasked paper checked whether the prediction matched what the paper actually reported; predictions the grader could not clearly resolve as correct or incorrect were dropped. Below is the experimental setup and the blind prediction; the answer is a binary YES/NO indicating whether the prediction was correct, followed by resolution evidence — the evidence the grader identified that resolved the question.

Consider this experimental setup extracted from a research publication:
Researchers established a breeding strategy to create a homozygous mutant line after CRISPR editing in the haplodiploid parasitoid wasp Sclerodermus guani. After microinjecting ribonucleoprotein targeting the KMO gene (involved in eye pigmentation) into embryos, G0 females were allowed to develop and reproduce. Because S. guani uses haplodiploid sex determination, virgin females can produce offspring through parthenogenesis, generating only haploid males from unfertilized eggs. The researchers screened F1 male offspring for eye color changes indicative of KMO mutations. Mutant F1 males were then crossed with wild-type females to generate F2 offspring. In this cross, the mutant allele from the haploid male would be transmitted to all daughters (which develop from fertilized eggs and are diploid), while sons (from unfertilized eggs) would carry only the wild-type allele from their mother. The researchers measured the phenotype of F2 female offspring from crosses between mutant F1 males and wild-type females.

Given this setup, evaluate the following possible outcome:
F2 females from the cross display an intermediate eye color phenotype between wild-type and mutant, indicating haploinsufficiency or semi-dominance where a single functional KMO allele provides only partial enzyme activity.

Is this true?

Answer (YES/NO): NO